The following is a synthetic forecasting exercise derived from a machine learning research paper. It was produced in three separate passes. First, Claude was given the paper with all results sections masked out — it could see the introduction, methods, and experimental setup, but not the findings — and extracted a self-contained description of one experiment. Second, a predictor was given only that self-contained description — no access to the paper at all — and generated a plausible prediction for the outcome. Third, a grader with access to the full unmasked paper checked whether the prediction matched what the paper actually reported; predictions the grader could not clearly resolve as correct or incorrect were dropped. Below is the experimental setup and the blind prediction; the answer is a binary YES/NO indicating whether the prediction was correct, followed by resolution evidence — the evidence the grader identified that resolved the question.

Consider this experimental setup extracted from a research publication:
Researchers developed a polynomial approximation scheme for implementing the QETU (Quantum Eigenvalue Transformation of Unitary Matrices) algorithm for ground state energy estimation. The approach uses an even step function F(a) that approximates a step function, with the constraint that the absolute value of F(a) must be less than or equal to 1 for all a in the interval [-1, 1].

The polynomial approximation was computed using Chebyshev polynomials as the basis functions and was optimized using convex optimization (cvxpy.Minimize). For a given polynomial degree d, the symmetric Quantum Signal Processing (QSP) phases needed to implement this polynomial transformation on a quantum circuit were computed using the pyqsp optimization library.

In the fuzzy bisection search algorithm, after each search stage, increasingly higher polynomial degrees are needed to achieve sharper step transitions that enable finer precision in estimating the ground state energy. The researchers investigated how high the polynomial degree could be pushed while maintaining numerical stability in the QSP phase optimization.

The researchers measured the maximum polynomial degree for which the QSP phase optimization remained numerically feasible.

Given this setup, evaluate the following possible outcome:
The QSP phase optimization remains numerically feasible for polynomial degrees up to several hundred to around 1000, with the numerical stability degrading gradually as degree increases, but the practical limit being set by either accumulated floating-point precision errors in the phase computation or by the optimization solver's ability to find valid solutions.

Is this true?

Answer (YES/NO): NO